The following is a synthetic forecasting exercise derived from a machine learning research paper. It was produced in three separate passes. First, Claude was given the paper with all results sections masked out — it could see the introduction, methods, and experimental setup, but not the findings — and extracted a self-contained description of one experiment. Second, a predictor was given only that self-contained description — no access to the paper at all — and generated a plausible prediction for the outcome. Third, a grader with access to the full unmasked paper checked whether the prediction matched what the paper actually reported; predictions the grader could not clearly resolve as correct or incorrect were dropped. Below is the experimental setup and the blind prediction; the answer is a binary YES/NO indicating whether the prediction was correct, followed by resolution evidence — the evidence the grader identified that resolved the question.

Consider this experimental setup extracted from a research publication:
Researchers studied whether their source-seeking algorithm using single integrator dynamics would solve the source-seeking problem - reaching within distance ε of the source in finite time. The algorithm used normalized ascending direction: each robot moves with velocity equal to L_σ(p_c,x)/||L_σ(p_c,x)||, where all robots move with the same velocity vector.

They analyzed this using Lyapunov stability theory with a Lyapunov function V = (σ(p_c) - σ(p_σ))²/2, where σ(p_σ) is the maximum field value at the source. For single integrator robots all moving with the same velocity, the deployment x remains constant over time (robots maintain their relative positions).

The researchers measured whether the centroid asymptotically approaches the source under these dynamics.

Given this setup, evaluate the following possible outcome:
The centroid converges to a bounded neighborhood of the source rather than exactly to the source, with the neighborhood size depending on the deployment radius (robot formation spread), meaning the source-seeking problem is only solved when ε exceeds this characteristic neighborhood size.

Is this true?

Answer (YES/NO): NO